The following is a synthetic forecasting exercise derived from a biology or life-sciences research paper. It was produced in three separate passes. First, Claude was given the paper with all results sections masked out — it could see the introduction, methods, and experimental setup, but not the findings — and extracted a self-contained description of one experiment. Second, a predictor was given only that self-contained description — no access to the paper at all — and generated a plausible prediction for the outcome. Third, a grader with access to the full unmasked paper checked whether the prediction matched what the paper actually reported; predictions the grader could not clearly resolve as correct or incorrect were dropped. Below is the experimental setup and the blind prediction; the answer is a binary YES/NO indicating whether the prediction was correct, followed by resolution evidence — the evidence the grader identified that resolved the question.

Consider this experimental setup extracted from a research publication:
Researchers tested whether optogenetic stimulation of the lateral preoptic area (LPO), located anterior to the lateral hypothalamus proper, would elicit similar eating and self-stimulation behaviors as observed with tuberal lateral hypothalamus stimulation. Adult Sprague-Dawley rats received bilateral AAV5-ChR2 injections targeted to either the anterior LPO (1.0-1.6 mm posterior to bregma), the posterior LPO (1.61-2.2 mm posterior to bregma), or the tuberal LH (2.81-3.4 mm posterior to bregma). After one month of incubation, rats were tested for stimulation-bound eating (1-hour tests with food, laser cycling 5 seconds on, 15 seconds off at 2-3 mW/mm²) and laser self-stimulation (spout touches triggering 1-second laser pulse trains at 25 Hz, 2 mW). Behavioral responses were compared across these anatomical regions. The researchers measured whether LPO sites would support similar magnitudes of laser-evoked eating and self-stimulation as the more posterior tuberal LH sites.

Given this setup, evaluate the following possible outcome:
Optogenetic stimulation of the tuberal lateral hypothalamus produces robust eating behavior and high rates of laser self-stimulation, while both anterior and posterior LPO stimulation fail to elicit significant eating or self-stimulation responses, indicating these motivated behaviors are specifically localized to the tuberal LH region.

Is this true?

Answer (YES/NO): NO